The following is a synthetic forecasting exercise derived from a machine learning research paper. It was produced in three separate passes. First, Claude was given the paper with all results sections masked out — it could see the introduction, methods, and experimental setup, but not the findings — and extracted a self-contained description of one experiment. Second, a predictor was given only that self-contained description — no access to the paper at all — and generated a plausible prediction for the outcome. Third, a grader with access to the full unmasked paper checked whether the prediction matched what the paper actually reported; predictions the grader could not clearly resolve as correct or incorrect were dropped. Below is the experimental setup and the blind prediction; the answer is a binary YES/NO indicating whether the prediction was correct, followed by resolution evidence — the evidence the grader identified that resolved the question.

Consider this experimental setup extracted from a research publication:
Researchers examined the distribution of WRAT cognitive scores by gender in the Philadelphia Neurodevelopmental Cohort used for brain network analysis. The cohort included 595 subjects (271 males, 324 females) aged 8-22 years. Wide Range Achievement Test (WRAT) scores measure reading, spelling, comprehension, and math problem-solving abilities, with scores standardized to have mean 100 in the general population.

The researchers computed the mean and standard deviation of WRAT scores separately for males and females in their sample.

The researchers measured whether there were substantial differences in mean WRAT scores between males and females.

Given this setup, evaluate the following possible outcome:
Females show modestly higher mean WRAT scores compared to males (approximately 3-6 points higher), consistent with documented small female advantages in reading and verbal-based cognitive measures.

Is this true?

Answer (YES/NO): NO